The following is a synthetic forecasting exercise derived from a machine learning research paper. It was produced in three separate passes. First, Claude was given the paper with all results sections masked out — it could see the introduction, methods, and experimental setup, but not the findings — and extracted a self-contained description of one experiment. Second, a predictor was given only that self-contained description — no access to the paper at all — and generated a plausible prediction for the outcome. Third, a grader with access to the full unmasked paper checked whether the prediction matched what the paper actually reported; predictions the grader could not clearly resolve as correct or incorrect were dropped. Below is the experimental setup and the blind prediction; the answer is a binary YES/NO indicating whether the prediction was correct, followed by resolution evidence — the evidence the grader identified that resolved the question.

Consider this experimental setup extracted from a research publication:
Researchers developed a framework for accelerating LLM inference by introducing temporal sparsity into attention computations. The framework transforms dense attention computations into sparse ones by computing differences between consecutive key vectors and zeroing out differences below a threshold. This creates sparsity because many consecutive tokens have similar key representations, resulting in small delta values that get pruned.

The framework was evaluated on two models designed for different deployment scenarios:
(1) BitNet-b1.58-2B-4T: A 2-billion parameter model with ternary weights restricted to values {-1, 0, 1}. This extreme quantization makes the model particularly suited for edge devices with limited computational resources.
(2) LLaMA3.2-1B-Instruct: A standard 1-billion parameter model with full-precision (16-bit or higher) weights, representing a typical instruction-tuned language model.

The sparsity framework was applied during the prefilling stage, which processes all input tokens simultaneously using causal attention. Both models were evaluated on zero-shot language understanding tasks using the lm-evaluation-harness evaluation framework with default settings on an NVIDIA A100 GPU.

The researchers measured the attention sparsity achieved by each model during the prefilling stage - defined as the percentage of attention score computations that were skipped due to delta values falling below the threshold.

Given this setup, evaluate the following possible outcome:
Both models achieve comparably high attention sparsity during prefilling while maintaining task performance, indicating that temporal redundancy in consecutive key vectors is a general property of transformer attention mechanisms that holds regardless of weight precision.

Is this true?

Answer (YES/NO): YES